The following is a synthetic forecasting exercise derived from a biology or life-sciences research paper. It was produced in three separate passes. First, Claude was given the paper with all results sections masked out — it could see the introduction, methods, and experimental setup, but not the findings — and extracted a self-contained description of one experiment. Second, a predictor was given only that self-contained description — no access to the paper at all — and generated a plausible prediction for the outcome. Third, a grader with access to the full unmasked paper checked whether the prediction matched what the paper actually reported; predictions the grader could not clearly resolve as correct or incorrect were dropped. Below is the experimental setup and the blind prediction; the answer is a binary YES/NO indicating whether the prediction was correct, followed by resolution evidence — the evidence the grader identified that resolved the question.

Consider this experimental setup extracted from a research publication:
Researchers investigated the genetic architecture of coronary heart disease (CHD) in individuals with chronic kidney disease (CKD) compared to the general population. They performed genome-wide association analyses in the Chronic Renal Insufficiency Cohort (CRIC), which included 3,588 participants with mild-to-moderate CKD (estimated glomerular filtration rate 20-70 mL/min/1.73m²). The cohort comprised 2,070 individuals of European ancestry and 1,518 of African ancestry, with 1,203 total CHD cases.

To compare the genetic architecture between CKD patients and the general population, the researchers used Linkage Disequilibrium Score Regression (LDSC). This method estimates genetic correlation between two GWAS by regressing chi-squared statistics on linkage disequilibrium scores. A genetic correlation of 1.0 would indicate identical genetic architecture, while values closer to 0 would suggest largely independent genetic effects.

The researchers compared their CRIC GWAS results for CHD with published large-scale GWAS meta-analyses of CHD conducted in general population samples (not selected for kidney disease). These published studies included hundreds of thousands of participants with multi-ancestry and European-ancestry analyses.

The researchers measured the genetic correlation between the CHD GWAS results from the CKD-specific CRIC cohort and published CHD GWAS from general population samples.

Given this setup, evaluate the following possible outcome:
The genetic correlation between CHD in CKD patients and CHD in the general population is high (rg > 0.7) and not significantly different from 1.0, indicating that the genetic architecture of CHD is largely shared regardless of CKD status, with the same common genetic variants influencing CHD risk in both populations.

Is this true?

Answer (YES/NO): NO